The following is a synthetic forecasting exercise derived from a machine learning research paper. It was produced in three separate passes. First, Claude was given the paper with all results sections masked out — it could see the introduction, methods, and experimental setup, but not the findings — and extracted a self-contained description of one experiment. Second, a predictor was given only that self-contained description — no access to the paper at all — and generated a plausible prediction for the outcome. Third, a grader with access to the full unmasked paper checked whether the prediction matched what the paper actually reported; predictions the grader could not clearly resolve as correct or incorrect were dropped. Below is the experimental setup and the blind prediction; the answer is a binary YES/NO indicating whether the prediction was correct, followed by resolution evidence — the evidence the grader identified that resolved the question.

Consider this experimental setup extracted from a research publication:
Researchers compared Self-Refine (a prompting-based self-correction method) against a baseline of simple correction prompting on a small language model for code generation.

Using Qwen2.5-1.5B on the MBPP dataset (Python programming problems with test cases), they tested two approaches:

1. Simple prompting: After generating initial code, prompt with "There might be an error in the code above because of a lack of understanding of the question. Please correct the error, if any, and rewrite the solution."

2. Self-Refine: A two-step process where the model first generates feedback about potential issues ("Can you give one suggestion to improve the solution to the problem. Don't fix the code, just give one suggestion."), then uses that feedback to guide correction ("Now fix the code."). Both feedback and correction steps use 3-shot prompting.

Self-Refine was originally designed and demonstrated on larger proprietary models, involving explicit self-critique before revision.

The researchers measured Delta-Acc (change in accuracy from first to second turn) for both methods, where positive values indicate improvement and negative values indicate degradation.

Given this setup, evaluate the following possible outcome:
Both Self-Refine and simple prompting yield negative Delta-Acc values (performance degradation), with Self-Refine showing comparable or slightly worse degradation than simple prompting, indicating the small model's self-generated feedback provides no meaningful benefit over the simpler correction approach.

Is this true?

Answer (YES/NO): NO